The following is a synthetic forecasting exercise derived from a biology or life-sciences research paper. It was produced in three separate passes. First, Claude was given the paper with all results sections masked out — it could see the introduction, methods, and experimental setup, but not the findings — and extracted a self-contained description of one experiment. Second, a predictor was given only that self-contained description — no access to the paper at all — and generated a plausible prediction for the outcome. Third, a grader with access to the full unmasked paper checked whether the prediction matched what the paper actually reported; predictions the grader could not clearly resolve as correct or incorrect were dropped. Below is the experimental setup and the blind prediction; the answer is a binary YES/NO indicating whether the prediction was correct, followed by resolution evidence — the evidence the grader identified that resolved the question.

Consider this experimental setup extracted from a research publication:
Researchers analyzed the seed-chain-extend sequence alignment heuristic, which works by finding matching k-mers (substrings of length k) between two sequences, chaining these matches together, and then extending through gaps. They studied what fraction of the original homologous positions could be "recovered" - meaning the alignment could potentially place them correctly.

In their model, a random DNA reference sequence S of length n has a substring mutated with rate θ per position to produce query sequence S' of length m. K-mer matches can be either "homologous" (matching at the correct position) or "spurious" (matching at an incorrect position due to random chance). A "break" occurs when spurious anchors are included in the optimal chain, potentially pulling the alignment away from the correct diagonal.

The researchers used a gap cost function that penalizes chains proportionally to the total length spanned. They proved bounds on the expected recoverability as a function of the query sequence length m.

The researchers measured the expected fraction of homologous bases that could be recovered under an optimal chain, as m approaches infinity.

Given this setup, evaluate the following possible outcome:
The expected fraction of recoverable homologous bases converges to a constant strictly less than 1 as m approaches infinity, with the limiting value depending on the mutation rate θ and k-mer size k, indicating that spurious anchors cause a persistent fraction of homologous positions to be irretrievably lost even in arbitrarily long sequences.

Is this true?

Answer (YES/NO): NO